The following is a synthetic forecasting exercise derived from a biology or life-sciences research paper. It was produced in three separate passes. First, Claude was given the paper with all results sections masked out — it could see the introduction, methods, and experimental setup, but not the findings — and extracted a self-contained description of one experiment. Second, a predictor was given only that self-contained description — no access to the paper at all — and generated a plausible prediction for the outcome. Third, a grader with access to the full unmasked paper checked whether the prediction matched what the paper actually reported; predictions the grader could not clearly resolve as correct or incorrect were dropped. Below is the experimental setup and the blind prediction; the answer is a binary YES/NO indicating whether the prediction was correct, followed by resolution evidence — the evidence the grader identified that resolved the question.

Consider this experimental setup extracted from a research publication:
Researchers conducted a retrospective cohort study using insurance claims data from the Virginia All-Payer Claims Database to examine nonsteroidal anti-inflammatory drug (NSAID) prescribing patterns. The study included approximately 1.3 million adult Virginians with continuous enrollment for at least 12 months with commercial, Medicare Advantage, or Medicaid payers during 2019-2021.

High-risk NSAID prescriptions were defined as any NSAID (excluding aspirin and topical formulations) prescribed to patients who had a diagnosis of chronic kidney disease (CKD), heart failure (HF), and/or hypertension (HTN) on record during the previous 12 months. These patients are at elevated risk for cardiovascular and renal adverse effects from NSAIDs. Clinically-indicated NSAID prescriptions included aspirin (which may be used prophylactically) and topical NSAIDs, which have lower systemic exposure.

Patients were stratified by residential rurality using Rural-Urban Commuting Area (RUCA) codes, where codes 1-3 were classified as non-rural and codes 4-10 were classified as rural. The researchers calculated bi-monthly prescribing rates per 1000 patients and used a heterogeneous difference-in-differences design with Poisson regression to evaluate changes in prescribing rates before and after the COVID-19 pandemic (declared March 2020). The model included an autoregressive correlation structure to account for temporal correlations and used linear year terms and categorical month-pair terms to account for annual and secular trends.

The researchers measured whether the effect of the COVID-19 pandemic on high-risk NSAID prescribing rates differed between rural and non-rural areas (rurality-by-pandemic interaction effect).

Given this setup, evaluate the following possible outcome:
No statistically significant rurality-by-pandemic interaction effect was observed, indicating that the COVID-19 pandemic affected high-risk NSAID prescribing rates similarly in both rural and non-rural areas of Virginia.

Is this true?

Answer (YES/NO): YES